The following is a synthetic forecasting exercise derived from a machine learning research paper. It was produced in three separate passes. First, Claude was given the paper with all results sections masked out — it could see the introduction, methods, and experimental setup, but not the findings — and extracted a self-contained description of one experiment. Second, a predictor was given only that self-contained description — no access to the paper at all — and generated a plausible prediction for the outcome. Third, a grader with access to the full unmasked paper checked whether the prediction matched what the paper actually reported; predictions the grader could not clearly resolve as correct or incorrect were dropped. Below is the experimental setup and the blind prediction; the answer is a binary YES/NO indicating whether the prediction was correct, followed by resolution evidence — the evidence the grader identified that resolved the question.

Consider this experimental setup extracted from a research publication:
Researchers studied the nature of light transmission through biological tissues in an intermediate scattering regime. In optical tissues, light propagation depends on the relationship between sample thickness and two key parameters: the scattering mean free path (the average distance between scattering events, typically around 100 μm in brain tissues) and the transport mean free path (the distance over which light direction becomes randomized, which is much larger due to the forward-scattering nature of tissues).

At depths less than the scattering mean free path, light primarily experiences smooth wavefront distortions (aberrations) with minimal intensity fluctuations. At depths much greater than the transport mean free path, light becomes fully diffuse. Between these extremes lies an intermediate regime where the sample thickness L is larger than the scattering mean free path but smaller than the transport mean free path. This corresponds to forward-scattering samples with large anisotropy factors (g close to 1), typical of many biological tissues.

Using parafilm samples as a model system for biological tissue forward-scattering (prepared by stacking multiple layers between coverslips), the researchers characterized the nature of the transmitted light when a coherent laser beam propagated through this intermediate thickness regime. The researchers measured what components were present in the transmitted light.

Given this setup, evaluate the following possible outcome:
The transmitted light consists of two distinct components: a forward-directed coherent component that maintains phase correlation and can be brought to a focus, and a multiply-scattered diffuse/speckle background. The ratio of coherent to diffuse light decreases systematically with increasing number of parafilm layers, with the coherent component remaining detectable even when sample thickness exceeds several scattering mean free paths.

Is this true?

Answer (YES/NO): NO